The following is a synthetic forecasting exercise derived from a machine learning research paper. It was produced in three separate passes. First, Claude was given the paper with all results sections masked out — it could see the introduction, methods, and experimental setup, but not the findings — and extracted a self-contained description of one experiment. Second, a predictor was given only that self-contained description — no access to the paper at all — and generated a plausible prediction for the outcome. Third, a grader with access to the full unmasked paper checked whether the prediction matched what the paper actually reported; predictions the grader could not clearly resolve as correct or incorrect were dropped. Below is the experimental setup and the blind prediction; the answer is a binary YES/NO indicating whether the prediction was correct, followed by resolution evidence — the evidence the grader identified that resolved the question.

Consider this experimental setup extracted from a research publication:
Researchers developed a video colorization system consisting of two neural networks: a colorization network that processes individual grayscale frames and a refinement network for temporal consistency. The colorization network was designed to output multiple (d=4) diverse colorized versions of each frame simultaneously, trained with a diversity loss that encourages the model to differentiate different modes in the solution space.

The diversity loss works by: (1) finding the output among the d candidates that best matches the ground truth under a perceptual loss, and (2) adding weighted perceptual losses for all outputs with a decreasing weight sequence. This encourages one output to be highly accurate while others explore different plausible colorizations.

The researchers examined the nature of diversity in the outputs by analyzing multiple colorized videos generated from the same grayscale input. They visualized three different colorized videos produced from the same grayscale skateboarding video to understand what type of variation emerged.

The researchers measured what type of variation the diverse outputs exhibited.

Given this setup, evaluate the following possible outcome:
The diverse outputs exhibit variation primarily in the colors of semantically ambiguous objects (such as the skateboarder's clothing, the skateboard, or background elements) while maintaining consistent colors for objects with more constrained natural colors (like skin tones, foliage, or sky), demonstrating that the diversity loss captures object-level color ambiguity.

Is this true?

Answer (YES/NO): NO